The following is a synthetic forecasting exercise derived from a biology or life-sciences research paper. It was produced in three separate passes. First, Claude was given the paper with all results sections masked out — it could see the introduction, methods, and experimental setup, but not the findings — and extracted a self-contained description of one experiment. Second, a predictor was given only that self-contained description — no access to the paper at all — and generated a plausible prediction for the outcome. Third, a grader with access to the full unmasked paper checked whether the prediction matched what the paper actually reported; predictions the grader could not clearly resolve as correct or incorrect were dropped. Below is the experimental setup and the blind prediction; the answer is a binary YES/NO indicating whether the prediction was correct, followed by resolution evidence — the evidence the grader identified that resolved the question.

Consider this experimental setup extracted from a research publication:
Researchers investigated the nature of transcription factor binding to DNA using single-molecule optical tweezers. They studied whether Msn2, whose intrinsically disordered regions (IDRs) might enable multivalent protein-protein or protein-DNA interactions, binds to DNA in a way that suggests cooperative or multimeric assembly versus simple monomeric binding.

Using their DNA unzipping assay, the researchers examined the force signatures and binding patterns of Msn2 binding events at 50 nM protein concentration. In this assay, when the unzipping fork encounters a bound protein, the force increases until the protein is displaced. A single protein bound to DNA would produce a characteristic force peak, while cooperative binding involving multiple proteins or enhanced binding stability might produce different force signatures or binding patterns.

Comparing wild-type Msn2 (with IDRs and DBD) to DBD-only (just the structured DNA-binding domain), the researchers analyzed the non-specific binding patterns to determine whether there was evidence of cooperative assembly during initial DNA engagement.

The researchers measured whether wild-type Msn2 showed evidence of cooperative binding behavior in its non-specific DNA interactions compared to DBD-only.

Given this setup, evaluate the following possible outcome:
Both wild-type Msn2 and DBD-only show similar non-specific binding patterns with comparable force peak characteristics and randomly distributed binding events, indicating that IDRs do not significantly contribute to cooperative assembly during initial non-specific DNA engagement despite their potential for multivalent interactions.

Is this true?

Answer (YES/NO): NO